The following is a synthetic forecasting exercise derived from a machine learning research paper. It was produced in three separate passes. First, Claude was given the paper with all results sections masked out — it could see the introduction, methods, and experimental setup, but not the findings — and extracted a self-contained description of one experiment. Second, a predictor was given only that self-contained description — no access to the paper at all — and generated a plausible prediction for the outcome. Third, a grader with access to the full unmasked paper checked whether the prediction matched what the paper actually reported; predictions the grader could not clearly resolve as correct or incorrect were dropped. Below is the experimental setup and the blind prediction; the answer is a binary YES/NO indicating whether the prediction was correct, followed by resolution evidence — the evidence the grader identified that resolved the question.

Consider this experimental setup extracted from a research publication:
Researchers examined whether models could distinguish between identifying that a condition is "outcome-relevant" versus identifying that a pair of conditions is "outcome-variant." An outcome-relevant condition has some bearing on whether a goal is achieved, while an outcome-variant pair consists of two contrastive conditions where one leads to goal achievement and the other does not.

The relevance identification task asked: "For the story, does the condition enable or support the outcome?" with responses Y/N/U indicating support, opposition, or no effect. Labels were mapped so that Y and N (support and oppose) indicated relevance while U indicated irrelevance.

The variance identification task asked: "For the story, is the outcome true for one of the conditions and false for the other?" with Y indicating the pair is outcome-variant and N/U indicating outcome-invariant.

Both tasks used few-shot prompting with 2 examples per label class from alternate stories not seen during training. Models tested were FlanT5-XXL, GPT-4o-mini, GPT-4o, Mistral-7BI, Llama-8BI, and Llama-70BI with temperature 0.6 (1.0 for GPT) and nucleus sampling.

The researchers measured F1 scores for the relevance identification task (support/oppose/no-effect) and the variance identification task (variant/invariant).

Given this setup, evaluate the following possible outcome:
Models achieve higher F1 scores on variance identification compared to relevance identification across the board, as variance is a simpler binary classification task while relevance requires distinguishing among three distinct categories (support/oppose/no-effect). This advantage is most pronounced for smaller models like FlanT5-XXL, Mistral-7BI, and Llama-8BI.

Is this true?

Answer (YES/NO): NO